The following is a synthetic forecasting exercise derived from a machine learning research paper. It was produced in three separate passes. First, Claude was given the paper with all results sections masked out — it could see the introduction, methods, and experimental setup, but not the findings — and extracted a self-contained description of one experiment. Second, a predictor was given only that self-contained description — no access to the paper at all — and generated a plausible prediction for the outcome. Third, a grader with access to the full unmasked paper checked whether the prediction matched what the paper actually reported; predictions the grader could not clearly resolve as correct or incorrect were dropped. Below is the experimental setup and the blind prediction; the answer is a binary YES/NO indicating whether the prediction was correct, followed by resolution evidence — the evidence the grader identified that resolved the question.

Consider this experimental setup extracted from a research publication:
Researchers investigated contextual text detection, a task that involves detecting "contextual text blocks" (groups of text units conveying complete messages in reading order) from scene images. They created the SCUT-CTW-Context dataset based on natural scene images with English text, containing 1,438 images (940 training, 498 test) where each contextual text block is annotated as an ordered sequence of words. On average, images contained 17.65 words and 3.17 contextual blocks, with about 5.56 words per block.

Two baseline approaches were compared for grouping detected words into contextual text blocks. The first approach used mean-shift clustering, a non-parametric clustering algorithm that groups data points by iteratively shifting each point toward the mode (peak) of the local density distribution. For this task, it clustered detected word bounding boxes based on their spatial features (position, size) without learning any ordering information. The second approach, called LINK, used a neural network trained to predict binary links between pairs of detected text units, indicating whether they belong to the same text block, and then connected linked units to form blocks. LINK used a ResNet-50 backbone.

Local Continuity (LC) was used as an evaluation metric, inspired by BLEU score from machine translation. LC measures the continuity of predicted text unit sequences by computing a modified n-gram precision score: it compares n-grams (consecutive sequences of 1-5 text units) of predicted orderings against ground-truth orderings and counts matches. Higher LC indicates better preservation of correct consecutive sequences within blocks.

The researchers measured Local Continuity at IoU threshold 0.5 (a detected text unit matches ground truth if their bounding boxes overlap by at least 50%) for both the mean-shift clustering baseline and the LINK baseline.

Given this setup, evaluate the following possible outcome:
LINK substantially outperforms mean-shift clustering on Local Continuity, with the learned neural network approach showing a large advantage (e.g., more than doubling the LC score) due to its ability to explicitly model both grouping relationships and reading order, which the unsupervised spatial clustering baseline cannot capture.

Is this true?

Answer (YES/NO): NO